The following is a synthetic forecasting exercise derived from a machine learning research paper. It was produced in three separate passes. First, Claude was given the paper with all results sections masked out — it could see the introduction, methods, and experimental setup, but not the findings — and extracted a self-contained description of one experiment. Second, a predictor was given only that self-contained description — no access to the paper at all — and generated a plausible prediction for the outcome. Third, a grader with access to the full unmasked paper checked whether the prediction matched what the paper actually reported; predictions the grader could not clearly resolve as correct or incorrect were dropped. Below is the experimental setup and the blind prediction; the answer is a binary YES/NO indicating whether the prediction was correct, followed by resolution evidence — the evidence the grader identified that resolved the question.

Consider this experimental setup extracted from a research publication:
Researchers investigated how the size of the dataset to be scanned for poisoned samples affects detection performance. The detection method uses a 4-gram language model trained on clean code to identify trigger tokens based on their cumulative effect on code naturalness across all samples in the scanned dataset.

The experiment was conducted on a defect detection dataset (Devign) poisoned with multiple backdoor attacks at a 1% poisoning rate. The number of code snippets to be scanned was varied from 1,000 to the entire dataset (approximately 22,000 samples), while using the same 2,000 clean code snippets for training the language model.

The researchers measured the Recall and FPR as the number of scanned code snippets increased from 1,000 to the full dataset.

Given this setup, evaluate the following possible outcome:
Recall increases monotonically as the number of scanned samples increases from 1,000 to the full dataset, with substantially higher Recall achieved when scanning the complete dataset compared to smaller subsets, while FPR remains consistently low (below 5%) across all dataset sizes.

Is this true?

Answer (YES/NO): NO